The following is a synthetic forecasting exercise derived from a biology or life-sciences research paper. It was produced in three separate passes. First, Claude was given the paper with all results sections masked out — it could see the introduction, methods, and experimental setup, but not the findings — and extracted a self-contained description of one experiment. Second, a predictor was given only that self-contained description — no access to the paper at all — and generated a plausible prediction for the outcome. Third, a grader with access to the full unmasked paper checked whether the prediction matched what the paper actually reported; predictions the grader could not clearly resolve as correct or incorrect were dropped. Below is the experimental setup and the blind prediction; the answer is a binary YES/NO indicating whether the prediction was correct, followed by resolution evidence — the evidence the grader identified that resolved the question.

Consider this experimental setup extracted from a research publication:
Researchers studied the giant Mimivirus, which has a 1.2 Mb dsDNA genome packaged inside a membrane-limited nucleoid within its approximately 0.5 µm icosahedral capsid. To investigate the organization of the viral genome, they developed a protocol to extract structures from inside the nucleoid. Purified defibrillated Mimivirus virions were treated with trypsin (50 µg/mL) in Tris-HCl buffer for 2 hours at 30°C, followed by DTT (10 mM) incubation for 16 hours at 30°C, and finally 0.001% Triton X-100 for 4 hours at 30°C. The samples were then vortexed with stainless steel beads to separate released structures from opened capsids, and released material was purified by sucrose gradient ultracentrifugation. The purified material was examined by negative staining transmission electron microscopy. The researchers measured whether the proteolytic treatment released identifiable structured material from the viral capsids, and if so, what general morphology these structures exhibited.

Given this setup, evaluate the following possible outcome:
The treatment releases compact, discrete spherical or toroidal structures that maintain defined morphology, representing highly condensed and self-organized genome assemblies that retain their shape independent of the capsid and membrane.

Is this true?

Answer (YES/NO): NO